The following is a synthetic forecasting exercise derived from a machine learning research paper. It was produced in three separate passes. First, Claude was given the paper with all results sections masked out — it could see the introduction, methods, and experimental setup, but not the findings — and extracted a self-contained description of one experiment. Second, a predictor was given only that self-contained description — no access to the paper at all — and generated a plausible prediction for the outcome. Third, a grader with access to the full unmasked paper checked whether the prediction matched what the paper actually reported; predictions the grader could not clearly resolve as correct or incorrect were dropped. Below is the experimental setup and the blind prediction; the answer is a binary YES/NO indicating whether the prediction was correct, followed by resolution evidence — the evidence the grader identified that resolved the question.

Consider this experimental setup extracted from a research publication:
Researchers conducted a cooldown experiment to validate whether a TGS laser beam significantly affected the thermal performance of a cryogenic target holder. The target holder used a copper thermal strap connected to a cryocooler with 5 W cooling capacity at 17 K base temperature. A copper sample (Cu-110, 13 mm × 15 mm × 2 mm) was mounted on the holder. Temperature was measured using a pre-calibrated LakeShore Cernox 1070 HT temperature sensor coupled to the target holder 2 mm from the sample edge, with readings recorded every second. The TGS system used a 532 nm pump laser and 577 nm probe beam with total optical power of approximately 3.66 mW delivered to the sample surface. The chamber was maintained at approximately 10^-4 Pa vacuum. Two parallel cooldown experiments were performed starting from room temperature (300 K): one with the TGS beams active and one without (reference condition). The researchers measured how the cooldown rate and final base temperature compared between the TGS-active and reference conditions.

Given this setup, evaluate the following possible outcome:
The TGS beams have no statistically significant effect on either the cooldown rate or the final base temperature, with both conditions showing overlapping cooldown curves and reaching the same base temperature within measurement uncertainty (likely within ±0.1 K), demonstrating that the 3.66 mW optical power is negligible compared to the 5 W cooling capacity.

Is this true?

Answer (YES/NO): NO